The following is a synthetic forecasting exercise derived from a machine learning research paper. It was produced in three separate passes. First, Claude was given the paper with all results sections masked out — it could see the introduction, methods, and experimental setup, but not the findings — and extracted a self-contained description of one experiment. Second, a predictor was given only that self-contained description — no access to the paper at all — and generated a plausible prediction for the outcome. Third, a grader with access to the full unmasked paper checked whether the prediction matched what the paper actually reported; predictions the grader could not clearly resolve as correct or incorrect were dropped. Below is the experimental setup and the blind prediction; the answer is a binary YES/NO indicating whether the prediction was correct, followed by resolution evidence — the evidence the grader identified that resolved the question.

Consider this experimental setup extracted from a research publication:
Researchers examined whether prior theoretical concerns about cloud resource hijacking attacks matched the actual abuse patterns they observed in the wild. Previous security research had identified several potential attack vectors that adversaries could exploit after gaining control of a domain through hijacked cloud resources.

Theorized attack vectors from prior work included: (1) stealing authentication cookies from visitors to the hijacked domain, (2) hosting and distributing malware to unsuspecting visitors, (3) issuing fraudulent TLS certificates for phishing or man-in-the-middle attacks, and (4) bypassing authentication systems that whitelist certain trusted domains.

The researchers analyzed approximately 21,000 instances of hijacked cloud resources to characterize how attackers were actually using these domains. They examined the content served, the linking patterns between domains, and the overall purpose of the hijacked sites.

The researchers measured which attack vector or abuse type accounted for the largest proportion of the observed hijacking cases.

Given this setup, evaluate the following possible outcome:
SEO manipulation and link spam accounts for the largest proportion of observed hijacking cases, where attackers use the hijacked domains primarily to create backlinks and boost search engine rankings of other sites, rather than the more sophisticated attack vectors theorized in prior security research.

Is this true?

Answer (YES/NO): YES